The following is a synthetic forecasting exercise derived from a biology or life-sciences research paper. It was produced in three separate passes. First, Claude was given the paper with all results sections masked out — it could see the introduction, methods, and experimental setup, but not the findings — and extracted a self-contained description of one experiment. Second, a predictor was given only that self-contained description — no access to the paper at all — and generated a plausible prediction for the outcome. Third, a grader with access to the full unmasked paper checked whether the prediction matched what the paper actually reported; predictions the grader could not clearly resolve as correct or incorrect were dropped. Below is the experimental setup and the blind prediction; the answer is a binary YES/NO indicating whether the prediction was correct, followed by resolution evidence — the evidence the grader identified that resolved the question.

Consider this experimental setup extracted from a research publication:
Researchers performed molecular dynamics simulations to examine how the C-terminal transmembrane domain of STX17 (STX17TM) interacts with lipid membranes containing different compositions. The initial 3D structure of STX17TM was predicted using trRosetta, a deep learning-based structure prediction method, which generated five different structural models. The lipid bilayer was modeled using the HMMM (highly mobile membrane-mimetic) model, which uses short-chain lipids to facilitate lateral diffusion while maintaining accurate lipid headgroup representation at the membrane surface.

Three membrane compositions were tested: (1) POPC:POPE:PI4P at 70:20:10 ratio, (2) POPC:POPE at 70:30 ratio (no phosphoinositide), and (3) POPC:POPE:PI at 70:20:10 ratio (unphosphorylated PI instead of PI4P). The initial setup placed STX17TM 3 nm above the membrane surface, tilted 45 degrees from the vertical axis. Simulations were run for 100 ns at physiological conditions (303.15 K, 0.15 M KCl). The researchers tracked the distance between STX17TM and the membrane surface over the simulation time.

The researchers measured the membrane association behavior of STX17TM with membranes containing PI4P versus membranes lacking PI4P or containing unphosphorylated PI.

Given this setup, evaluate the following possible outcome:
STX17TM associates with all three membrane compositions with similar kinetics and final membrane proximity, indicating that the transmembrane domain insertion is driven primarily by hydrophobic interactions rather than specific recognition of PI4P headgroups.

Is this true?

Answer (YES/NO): NO